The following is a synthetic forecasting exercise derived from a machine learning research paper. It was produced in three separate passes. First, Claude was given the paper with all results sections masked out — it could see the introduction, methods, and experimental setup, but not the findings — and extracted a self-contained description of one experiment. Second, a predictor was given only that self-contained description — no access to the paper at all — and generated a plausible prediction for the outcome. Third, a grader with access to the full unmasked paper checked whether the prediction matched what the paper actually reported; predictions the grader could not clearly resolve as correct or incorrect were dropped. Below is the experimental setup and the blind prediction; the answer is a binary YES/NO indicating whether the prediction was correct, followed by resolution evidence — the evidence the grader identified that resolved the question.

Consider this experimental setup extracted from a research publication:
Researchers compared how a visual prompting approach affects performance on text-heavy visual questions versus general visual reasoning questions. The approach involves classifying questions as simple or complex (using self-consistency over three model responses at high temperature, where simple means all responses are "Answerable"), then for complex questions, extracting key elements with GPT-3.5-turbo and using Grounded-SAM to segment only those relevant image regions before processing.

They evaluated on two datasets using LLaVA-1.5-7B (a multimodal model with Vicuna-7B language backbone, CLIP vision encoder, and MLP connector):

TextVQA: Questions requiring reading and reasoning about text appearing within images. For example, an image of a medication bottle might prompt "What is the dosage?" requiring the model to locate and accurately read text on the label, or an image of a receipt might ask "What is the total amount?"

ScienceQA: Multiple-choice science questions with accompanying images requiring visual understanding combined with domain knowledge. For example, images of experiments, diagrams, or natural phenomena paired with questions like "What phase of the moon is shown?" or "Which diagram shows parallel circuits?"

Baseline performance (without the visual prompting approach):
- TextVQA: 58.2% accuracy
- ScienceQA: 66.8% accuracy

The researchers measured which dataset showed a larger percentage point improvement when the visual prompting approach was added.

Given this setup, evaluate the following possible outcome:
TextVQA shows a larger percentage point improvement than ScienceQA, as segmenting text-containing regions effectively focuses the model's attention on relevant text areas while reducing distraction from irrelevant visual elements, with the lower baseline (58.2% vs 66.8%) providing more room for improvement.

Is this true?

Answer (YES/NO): NO